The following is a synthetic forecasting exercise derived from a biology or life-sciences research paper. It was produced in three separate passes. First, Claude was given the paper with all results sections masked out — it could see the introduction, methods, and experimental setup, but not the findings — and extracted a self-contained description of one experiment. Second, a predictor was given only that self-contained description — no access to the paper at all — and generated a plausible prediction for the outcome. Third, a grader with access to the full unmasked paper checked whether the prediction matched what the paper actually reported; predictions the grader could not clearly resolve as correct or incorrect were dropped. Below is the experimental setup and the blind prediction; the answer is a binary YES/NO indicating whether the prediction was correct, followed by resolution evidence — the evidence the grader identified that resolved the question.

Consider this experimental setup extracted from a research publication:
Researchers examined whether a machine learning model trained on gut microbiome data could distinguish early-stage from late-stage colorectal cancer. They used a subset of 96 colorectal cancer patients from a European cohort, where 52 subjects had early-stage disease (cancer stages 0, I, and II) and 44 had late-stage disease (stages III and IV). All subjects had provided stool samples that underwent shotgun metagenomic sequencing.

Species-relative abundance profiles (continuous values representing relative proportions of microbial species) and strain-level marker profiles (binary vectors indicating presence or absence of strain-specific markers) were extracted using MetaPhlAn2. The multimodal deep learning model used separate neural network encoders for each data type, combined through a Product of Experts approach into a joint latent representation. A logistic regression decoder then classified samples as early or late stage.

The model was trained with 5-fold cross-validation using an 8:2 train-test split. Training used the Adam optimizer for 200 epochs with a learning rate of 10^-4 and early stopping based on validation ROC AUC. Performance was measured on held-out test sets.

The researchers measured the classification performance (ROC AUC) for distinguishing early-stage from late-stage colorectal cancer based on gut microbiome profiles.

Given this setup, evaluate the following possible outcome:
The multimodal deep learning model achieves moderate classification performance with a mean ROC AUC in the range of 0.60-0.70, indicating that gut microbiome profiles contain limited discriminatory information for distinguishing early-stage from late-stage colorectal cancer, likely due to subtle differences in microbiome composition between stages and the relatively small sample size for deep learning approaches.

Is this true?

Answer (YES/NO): NO